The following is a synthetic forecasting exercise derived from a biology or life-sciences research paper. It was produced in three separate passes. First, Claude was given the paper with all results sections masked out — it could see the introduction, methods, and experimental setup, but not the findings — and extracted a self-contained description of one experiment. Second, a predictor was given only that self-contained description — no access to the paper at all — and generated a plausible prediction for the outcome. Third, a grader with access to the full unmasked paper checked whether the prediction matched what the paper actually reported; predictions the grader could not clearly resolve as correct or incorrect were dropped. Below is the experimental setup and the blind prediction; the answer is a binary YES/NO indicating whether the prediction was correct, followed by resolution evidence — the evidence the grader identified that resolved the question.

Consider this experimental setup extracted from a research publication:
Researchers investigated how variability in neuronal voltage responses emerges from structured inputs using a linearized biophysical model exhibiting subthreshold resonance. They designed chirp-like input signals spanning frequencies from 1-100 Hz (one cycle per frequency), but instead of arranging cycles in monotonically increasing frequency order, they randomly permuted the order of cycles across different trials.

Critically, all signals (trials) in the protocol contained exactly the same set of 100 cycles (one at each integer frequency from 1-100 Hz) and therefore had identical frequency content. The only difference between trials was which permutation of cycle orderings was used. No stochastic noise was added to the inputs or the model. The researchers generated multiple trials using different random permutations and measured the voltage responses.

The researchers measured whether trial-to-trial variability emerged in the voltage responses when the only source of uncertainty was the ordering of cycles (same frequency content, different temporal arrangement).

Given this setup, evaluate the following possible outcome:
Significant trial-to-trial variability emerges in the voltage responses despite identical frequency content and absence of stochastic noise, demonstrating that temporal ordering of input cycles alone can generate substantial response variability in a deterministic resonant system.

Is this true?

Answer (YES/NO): YES